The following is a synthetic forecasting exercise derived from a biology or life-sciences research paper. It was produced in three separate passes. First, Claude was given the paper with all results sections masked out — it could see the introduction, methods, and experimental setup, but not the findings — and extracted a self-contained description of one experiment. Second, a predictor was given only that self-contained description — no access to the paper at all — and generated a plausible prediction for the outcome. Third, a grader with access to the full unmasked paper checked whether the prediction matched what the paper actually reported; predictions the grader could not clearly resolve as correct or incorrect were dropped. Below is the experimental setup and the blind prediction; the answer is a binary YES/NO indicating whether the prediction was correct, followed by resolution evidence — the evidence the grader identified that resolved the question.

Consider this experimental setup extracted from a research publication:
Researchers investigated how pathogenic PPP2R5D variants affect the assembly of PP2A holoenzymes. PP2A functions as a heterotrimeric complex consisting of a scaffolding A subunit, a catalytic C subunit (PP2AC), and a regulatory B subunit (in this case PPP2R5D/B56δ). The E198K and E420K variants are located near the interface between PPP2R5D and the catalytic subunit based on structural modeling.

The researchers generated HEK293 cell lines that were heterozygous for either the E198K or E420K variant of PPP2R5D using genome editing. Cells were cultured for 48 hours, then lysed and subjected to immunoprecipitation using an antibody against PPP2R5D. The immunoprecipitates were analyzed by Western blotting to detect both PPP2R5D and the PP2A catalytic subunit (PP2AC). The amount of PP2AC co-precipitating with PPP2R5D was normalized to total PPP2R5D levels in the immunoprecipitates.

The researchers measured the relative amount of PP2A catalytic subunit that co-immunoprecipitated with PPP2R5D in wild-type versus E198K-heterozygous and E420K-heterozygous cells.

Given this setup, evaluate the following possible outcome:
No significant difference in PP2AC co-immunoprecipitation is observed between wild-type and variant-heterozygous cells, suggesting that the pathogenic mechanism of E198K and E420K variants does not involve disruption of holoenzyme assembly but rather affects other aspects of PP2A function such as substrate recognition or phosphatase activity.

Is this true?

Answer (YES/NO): NO